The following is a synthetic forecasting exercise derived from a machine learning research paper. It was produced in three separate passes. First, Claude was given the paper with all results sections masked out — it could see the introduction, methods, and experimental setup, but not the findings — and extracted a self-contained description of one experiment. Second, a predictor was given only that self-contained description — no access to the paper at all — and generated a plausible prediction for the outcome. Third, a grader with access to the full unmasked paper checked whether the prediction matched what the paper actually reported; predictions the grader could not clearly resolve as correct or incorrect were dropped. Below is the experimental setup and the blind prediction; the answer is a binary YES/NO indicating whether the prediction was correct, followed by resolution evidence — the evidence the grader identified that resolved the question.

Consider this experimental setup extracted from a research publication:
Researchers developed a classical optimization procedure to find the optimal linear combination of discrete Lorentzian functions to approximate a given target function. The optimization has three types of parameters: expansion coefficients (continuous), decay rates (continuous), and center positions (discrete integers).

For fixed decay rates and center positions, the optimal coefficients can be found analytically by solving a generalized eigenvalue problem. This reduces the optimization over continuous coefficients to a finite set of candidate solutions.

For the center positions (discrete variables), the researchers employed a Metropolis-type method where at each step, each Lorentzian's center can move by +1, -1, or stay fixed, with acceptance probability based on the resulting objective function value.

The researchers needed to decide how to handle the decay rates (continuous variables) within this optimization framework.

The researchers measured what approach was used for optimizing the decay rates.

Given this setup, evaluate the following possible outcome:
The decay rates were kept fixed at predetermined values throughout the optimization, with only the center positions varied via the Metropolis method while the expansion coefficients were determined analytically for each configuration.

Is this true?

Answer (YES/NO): NO